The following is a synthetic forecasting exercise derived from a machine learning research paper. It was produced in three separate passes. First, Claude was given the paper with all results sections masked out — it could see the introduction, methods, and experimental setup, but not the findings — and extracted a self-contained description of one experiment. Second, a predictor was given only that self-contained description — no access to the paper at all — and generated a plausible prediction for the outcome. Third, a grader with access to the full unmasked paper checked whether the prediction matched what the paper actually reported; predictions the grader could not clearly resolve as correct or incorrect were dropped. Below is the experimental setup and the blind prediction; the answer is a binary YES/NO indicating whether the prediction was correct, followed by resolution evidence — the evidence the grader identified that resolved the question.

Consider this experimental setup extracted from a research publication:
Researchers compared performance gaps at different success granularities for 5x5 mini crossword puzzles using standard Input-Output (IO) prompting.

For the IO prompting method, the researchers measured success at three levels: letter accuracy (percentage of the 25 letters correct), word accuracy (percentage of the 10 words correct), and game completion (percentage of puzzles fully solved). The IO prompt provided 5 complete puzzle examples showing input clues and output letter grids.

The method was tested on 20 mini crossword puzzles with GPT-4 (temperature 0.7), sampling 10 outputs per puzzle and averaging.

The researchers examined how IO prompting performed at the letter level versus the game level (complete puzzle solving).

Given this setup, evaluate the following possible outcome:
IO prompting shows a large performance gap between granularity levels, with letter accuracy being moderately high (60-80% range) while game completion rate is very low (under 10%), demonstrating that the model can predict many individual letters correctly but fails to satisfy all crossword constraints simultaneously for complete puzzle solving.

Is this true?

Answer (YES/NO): NO